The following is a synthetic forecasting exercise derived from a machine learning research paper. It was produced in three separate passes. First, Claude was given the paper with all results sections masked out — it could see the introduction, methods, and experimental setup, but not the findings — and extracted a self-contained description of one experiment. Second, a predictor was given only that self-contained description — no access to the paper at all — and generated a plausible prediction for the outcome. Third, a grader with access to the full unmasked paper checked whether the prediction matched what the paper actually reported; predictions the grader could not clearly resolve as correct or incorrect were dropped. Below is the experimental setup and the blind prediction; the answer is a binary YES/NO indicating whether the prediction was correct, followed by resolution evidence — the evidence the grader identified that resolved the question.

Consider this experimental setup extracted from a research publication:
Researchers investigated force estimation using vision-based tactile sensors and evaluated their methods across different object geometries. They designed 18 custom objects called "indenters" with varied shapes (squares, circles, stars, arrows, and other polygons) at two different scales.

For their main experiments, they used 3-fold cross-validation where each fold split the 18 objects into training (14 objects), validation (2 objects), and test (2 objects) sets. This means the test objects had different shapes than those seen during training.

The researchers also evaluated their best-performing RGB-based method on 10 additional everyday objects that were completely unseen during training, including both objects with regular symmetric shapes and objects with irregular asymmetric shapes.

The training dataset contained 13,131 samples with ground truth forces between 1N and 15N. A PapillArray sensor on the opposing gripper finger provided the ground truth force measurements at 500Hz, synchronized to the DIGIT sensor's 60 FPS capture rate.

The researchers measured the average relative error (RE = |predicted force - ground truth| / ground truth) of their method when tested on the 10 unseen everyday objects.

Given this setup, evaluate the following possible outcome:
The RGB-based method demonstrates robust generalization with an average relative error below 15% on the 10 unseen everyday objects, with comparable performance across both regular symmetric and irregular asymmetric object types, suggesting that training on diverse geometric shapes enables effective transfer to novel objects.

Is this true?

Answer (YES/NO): NO